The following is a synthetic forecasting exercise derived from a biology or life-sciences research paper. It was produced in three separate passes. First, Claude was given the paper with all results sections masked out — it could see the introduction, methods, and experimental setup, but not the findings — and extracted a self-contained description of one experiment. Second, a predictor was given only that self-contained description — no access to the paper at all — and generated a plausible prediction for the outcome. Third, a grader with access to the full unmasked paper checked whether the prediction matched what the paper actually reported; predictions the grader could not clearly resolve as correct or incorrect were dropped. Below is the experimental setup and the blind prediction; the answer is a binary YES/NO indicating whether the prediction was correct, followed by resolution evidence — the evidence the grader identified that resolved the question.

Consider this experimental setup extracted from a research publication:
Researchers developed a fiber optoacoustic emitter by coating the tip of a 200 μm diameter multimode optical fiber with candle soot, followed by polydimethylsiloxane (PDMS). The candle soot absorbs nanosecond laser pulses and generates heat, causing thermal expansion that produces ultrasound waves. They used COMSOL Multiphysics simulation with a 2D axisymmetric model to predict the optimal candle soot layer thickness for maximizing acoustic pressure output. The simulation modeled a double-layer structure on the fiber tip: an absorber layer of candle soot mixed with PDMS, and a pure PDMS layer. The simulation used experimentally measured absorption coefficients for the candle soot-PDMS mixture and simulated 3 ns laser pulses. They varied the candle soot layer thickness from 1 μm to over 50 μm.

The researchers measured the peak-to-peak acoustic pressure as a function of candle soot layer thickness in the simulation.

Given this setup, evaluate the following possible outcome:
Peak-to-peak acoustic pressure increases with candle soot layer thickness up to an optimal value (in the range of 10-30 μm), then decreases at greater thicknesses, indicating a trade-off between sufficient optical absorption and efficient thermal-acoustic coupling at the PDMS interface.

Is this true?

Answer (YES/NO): YES